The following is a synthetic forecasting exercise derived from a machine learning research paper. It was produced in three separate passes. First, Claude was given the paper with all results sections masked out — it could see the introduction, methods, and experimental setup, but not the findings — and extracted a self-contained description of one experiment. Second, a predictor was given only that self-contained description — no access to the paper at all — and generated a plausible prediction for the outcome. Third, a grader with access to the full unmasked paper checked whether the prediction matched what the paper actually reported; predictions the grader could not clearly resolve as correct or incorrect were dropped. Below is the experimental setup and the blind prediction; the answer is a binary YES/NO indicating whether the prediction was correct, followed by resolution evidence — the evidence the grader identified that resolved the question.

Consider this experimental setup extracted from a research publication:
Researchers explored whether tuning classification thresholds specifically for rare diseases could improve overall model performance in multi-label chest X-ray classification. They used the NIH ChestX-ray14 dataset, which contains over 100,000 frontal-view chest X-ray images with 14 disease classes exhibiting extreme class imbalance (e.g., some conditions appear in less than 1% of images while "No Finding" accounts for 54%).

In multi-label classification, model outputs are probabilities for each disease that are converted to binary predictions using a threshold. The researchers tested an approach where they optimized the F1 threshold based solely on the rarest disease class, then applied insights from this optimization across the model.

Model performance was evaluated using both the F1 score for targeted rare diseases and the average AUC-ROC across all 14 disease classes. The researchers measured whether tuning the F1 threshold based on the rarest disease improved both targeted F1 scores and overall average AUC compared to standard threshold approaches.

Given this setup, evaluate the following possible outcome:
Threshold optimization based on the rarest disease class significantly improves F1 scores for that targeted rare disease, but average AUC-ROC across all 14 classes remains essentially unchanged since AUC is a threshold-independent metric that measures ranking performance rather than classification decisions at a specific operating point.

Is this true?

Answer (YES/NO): NO